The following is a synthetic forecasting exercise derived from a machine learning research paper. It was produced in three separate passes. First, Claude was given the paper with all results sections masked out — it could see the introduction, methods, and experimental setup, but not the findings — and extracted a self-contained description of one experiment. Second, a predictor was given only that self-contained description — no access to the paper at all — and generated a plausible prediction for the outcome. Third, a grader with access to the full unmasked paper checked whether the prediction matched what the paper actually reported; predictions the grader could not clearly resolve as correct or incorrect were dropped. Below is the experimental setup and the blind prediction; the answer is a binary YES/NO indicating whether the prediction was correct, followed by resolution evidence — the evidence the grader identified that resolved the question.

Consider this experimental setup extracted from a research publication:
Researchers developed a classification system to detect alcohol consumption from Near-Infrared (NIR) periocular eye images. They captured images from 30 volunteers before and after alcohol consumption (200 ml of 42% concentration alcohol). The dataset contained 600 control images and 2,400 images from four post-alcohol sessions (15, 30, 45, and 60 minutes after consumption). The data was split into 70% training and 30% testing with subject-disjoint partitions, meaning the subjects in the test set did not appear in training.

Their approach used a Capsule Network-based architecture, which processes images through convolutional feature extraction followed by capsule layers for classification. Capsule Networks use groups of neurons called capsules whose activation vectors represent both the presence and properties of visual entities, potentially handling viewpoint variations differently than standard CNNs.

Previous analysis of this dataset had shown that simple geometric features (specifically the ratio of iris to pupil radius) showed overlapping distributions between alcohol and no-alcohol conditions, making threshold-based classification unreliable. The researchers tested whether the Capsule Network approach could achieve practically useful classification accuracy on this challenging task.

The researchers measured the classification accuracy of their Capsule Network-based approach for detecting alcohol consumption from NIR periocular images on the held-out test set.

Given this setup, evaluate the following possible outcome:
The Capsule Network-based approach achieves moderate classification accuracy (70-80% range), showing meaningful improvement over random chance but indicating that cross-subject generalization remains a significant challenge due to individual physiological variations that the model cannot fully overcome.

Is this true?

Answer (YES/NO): NO